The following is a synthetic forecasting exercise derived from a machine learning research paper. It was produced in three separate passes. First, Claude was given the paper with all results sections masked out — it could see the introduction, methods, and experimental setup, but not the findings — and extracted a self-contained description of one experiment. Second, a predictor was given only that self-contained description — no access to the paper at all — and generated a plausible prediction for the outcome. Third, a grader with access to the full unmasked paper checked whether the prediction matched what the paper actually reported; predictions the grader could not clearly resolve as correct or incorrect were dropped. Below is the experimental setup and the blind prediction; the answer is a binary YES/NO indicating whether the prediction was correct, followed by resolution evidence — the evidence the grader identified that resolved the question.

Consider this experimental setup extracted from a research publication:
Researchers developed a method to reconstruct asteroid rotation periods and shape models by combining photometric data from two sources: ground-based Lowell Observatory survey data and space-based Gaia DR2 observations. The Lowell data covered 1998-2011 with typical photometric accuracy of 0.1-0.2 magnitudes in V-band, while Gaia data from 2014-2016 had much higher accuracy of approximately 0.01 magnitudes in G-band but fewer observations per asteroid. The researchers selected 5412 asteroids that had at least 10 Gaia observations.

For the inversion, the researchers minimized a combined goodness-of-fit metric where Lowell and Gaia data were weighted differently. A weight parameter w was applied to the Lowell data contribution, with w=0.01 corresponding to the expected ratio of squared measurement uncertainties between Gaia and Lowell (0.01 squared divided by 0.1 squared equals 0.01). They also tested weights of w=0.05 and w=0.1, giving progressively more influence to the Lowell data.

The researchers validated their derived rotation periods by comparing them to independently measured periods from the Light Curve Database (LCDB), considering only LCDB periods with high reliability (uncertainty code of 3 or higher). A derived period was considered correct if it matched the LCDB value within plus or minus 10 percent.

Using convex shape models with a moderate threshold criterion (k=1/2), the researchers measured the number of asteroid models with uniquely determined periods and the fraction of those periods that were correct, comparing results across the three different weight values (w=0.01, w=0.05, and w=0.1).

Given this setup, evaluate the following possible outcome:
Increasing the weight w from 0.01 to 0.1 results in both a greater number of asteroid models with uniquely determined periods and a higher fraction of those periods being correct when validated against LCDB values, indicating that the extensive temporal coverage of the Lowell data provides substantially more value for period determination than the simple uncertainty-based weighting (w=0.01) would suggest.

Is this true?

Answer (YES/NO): NO